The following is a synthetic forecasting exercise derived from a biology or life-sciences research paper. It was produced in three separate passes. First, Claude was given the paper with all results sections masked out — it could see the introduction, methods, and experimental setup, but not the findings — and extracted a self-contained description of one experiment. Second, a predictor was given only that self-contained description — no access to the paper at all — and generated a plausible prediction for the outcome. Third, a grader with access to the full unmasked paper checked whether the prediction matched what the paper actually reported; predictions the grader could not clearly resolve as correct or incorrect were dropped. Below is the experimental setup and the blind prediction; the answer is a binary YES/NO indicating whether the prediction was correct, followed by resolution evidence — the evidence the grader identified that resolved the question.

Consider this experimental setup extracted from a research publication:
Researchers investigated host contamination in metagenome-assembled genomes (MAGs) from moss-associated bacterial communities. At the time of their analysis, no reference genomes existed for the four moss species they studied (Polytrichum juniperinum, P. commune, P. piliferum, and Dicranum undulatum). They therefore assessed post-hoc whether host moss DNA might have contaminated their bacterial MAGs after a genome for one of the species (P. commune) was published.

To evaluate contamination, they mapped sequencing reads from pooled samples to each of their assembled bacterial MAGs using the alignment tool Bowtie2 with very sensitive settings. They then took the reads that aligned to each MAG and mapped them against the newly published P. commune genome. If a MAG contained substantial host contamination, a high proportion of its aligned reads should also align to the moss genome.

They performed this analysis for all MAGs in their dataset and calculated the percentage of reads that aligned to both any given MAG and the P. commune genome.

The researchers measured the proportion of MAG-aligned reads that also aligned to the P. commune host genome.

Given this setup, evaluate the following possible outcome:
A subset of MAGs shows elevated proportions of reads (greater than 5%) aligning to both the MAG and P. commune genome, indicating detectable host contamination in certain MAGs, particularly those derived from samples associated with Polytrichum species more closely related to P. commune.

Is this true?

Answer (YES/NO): NO